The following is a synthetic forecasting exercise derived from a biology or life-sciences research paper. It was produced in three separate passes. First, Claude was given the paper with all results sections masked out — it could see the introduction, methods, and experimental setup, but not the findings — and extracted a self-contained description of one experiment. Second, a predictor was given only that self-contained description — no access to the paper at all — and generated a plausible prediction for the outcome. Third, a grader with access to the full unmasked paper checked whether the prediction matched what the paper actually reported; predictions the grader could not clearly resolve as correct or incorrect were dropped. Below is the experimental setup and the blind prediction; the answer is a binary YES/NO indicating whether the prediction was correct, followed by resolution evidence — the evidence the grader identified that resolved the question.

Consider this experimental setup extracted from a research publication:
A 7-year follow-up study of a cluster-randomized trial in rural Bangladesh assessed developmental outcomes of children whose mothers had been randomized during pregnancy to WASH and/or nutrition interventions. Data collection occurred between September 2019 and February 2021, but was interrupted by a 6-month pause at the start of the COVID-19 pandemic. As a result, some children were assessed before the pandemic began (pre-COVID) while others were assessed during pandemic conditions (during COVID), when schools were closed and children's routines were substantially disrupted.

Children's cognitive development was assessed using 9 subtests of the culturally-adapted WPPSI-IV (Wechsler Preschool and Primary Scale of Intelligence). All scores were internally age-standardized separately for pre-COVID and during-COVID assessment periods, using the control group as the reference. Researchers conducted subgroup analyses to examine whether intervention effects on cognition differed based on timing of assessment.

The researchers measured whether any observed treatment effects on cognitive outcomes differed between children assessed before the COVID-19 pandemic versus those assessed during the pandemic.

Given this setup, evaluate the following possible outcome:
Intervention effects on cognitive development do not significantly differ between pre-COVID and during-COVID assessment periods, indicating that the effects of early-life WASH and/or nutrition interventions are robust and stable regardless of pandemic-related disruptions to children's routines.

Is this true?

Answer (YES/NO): YES